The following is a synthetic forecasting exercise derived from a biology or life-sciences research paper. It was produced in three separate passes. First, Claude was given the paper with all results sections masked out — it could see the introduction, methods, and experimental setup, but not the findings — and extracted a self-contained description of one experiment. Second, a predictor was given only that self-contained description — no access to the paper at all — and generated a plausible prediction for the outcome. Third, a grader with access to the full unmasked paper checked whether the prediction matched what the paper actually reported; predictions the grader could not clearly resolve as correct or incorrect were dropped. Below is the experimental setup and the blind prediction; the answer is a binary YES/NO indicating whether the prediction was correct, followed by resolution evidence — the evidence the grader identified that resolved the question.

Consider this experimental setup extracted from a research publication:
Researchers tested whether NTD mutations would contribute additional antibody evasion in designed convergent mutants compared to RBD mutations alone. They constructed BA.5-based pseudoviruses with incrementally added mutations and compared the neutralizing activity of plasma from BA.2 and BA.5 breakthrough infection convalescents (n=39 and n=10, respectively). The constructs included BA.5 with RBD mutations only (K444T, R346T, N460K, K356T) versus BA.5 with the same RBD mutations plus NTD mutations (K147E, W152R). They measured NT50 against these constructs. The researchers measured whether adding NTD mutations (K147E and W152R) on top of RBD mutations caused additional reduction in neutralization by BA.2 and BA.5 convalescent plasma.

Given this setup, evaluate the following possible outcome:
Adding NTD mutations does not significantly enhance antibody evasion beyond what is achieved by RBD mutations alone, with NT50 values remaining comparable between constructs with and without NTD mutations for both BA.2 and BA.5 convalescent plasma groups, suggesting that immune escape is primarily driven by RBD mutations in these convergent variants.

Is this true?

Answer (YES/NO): NO